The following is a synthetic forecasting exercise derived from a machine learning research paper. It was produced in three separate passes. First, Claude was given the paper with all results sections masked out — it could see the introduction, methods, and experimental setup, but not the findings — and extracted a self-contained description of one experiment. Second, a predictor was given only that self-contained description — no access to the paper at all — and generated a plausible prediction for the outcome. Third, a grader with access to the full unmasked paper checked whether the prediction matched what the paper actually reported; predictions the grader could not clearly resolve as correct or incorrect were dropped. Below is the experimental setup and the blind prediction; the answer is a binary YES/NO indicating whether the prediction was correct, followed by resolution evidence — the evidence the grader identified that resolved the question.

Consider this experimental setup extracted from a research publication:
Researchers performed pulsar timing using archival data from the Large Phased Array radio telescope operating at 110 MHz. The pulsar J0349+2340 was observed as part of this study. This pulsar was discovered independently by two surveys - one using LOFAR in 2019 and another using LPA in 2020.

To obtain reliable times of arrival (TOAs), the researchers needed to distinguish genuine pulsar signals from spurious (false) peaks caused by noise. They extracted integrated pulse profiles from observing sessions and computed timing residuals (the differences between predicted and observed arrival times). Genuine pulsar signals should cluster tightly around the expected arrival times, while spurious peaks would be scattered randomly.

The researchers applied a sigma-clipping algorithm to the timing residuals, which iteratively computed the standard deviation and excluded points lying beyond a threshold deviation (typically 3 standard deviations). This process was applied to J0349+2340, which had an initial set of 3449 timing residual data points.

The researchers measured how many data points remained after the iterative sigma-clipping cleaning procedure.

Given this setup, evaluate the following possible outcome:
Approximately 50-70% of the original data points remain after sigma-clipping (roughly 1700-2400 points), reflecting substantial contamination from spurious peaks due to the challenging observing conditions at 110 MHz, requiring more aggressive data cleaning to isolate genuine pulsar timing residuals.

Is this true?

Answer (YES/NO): NO